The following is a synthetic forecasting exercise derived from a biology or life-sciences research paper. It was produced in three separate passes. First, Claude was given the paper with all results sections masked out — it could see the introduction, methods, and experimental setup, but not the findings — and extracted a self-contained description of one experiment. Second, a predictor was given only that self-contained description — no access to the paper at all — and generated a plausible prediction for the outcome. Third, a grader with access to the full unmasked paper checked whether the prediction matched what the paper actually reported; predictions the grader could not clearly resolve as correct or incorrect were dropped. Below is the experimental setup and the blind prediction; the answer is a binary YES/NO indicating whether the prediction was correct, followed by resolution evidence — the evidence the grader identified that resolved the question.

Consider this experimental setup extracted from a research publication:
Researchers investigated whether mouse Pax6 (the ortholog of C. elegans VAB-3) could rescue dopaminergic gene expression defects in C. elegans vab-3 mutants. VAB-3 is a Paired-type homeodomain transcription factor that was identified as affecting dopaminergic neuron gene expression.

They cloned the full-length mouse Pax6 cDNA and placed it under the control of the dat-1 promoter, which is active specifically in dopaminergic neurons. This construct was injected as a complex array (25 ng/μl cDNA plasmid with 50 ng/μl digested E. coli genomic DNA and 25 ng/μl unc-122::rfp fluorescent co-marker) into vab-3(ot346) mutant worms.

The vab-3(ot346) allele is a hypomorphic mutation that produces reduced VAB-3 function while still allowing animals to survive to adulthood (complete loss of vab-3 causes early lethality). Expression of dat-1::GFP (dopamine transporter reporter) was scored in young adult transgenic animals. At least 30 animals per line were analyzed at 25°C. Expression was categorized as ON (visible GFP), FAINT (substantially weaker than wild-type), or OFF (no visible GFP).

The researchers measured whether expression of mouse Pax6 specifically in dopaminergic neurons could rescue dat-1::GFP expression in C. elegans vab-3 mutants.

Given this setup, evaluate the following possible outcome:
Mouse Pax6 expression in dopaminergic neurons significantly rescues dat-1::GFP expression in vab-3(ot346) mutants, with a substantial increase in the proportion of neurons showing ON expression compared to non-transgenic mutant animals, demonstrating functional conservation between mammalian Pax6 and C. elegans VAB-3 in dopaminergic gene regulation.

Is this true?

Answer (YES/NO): YES